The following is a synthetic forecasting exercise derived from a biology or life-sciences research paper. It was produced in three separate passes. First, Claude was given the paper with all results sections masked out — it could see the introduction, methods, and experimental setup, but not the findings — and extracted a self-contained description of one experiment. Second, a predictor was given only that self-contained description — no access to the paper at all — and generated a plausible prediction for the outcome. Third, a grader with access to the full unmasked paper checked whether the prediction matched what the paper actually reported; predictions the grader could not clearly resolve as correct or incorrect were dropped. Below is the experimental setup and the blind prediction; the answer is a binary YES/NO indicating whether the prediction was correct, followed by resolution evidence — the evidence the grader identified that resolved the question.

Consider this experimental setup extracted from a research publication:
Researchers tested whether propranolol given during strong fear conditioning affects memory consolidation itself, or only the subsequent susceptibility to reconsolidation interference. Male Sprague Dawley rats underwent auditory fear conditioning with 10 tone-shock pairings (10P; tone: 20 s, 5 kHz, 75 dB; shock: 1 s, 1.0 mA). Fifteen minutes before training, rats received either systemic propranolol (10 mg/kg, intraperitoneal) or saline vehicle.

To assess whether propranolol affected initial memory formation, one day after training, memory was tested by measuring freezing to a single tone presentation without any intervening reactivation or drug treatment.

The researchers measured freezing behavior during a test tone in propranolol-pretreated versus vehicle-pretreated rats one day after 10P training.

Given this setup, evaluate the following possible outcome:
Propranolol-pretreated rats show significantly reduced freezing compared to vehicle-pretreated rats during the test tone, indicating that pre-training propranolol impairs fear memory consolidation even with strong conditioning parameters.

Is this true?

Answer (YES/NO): NO